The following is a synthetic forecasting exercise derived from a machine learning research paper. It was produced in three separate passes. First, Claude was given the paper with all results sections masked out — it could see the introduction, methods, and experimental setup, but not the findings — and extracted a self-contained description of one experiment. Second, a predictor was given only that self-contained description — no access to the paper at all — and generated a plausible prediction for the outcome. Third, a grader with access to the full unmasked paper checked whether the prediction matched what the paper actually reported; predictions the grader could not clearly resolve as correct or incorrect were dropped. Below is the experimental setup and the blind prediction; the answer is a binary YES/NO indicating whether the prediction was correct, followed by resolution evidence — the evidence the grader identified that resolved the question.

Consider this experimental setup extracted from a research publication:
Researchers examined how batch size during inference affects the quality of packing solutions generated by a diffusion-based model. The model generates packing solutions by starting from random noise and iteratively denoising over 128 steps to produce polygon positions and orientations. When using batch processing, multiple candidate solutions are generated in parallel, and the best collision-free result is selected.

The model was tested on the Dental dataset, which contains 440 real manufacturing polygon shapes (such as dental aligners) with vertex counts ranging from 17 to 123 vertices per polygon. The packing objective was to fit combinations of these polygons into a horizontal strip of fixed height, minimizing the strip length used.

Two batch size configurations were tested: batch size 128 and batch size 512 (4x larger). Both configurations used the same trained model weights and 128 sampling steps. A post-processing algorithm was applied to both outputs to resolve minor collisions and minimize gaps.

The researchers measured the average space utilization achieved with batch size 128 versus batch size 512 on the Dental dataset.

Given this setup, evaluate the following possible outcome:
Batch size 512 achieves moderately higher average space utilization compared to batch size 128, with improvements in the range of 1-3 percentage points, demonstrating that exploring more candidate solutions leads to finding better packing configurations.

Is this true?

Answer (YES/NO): YES